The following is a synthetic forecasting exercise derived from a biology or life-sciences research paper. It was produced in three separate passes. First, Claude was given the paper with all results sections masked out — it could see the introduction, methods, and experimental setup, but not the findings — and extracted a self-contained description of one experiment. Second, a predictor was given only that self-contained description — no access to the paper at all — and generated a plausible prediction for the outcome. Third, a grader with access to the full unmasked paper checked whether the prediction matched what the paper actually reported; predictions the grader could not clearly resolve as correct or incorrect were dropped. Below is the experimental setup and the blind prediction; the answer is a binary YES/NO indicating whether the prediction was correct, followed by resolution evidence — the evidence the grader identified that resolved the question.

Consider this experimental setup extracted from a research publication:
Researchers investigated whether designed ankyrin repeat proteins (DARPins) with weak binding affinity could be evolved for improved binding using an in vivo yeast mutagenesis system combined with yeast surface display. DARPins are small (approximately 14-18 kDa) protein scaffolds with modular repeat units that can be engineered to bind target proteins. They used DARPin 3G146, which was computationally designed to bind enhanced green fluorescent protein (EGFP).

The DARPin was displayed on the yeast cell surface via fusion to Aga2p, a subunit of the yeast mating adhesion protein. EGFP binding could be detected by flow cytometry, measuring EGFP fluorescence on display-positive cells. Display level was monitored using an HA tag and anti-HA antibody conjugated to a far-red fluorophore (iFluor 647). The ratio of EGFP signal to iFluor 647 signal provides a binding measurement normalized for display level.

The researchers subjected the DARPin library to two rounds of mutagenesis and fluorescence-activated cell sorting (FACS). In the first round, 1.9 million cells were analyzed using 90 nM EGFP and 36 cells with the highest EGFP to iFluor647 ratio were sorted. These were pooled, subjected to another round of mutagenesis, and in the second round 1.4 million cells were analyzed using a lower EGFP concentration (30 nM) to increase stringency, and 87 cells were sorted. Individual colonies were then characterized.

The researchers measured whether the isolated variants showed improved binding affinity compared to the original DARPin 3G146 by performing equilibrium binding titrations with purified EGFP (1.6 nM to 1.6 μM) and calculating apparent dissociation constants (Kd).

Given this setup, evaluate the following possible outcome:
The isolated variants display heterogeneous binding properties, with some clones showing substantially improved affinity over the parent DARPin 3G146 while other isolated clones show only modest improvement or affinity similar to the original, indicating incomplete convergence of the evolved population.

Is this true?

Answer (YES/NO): YES